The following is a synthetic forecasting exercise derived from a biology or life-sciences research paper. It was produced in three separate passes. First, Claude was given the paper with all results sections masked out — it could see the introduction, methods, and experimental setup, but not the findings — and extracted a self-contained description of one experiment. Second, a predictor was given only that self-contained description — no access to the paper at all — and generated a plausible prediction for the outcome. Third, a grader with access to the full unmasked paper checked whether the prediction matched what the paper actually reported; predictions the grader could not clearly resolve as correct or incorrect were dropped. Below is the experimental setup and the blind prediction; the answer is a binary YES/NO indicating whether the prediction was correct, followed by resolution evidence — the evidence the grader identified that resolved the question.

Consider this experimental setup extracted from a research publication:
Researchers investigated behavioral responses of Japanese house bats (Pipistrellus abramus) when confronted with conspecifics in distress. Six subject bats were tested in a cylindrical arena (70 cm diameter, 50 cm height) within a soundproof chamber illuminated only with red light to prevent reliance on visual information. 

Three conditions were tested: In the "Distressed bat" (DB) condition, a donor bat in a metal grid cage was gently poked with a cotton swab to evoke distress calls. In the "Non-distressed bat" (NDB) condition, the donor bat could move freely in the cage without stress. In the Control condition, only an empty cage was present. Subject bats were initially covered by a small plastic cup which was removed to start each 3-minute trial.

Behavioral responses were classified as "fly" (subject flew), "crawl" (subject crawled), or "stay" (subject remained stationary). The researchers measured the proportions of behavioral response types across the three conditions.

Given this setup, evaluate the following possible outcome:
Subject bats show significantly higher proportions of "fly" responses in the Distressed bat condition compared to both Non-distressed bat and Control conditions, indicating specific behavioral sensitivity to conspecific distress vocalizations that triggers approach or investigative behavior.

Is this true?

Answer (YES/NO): NO